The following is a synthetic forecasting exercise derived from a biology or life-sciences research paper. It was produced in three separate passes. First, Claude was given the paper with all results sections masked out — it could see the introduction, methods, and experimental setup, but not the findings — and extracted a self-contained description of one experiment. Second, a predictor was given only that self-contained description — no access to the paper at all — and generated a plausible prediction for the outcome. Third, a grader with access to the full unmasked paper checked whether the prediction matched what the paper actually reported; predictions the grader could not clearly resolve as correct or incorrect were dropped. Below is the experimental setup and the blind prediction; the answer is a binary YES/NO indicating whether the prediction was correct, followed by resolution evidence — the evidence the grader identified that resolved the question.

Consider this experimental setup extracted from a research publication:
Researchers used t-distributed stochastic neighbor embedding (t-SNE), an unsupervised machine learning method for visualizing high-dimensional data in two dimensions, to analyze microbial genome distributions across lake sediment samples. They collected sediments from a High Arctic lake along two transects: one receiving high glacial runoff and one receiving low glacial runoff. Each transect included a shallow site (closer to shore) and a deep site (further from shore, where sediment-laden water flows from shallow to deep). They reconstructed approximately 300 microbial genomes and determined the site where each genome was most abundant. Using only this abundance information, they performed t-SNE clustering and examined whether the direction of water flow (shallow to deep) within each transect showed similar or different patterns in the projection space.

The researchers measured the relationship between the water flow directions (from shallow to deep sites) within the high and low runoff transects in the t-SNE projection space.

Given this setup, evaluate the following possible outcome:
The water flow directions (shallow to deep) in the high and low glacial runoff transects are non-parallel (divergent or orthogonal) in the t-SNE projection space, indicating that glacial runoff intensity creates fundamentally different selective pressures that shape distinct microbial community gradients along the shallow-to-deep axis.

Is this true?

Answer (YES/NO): YES